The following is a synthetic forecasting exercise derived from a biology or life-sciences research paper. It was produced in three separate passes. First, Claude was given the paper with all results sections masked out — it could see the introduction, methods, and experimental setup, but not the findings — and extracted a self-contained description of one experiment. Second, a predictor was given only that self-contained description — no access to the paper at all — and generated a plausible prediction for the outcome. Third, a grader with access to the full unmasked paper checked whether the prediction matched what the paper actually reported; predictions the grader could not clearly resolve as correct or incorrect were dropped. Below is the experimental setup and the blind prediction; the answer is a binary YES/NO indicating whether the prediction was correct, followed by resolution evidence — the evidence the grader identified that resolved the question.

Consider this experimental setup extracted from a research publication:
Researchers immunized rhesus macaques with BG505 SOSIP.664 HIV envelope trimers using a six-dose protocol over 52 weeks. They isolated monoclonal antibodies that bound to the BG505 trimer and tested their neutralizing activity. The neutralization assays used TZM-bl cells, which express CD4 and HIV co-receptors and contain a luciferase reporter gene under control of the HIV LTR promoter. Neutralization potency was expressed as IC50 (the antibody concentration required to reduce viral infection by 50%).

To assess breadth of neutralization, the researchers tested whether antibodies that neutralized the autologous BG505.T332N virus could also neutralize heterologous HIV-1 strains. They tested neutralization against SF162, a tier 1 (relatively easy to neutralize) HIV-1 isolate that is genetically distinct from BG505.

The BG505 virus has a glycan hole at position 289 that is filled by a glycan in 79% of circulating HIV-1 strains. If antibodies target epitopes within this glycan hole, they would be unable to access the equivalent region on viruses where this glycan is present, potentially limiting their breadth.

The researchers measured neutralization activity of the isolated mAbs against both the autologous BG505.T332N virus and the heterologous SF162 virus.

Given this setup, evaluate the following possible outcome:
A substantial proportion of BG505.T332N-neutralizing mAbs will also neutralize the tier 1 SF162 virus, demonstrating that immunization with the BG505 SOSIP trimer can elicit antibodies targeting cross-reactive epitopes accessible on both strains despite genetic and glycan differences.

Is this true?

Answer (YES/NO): NO